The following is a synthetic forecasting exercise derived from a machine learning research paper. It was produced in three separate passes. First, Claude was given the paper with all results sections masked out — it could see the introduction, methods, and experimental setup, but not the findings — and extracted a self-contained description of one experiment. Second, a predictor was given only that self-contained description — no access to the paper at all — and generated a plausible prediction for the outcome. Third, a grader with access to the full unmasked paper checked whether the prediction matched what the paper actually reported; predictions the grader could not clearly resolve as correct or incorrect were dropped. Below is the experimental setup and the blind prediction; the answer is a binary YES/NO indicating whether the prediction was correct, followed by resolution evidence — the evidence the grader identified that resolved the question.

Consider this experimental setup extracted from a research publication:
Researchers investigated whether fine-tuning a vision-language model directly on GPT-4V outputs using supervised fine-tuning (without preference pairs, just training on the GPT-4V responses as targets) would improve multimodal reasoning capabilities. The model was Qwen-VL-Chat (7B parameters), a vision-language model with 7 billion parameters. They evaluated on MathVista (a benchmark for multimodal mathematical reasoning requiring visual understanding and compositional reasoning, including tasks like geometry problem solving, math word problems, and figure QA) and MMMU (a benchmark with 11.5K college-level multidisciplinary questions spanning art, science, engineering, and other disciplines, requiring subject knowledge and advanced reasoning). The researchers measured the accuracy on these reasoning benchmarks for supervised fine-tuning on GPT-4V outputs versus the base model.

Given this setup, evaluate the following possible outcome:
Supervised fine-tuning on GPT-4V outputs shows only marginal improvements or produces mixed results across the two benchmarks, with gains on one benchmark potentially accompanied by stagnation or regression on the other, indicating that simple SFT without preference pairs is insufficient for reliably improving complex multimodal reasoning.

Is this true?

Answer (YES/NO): NO